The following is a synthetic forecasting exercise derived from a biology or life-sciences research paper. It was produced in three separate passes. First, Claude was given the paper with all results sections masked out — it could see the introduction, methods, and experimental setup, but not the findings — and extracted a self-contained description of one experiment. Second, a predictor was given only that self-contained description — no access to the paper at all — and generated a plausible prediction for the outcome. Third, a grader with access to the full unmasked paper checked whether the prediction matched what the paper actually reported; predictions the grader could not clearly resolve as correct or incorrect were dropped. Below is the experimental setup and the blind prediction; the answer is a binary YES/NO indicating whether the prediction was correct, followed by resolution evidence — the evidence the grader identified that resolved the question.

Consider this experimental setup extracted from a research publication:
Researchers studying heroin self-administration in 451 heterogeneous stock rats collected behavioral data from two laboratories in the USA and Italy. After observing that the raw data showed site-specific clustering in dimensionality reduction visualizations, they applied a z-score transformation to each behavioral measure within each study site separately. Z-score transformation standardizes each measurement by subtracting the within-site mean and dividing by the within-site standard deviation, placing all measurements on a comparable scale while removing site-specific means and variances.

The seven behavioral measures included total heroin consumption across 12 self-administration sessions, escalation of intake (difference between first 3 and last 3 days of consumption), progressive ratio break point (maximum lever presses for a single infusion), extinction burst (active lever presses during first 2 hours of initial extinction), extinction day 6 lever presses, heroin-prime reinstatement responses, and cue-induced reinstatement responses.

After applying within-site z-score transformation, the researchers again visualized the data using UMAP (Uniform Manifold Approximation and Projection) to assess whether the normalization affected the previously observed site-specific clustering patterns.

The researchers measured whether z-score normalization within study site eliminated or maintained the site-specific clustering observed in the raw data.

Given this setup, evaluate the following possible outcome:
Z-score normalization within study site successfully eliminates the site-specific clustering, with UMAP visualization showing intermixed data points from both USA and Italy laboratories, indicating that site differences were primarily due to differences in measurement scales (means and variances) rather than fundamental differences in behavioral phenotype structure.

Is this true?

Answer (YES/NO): YES